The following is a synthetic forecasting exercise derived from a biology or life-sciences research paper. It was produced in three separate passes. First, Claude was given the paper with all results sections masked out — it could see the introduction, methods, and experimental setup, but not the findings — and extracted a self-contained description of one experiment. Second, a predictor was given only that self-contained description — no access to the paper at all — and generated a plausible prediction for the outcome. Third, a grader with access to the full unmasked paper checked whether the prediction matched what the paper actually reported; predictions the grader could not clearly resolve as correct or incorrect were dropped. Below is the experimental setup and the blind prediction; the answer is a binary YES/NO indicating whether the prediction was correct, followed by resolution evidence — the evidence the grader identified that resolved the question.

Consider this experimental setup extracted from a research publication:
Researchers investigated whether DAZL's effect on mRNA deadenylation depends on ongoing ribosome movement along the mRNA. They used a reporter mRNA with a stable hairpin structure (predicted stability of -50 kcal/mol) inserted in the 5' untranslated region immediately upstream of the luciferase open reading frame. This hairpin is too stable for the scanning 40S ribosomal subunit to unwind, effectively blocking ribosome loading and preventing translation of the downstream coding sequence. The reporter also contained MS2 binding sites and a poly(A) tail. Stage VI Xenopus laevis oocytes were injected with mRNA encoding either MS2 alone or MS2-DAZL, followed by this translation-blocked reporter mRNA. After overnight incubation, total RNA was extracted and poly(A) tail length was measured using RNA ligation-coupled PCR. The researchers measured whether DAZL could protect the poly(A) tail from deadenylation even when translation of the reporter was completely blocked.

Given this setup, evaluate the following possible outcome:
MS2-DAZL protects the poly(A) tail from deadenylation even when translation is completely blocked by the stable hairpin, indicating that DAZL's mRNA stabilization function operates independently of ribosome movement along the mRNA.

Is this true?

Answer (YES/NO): YES